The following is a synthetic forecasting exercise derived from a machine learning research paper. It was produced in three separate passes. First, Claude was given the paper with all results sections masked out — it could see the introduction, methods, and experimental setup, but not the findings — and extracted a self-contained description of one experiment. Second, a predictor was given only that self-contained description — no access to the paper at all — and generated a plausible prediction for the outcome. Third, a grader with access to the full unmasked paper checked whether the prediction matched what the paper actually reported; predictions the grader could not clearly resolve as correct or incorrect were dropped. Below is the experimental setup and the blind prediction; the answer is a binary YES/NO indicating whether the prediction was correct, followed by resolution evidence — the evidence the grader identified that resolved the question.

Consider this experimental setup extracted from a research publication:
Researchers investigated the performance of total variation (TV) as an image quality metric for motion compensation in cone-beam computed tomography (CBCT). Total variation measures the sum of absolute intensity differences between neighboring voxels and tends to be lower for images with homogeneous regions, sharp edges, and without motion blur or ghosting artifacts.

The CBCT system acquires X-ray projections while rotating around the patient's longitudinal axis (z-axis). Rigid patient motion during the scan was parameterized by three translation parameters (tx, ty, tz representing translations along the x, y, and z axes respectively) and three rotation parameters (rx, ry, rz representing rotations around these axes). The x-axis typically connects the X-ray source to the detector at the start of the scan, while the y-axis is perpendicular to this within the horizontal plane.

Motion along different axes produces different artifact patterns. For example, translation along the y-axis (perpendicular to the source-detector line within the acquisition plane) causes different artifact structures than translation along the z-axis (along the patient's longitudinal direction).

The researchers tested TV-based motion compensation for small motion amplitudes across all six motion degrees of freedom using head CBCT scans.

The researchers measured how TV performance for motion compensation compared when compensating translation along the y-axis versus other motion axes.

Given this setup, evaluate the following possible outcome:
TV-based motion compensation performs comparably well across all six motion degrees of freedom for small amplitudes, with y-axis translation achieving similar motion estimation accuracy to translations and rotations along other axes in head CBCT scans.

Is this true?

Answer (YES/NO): NO